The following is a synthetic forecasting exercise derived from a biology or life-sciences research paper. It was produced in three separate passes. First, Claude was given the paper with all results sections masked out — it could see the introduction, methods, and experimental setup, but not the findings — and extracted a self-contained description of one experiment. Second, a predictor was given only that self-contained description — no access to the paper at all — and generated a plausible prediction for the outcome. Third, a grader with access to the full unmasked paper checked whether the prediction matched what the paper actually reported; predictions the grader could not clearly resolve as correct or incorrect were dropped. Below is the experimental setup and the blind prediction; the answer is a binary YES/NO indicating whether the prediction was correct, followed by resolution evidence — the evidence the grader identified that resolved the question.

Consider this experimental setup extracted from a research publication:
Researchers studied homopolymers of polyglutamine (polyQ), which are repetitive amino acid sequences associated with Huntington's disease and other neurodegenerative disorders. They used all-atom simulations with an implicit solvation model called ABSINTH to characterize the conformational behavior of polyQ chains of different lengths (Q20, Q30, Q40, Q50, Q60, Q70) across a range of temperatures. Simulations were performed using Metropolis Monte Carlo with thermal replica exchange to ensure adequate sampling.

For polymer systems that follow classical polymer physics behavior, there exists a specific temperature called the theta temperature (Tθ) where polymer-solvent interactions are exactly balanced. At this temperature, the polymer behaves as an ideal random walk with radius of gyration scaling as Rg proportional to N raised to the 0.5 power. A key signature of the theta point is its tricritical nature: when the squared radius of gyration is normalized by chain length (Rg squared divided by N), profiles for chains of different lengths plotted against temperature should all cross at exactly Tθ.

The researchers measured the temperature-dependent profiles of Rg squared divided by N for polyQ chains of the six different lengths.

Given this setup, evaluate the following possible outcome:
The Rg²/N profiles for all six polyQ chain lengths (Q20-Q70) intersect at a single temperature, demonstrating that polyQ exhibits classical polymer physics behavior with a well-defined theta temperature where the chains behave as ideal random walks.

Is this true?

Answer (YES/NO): YES